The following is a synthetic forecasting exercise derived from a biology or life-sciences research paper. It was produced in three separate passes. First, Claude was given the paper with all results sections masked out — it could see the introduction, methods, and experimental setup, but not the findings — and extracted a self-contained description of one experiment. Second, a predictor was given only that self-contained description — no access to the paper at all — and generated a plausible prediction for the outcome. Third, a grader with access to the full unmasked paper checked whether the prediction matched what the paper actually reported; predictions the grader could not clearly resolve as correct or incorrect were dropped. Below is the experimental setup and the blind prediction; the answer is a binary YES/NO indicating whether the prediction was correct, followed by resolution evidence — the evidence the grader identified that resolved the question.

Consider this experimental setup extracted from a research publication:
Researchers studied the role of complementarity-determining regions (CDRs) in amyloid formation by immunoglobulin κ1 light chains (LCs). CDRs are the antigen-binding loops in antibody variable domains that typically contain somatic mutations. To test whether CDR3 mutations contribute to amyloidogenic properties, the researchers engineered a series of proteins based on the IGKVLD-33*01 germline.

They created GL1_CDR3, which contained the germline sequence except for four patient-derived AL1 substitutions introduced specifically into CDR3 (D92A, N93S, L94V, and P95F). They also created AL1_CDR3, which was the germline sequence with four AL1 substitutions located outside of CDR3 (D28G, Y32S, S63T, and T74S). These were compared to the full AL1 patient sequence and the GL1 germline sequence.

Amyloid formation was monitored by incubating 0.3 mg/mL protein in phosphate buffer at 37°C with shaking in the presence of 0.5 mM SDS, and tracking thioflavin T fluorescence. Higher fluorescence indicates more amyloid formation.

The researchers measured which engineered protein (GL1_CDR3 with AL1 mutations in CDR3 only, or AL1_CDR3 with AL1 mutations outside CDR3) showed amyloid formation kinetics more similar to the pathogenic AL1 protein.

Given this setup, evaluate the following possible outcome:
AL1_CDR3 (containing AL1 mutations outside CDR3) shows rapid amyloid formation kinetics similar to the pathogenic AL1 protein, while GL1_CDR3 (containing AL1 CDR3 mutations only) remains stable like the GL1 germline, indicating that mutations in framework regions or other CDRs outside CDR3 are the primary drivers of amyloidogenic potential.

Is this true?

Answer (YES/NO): NO